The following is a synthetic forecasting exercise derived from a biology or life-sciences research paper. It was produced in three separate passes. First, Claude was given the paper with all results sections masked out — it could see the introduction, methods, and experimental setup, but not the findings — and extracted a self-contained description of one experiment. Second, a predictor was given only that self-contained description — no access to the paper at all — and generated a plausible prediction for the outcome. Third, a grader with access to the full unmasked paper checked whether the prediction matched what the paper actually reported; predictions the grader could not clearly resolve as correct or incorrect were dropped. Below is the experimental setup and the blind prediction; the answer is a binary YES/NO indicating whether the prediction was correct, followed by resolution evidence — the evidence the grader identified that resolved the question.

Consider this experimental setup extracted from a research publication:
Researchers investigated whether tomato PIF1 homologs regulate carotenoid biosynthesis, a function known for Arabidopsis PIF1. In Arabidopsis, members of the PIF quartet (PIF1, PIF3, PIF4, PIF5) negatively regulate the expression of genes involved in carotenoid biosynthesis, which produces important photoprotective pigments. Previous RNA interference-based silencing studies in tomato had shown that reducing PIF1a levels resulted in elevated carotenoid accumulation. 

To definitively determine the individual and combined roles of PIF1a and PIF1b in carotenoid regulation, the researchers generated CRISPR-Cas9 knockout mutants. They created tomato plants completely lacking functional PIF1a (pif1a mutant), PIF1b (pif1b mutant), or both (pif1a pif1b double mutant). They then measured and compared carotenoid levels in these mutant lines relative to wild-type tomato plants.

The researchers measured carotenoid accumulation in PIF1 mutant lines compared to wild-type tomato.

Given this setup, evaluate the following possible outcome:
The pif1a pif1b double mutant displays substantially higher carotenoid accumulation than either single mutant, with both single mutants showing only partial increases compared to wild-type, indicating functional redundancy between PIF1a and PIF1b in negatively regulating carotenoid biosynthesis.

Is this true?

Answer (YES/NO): NO